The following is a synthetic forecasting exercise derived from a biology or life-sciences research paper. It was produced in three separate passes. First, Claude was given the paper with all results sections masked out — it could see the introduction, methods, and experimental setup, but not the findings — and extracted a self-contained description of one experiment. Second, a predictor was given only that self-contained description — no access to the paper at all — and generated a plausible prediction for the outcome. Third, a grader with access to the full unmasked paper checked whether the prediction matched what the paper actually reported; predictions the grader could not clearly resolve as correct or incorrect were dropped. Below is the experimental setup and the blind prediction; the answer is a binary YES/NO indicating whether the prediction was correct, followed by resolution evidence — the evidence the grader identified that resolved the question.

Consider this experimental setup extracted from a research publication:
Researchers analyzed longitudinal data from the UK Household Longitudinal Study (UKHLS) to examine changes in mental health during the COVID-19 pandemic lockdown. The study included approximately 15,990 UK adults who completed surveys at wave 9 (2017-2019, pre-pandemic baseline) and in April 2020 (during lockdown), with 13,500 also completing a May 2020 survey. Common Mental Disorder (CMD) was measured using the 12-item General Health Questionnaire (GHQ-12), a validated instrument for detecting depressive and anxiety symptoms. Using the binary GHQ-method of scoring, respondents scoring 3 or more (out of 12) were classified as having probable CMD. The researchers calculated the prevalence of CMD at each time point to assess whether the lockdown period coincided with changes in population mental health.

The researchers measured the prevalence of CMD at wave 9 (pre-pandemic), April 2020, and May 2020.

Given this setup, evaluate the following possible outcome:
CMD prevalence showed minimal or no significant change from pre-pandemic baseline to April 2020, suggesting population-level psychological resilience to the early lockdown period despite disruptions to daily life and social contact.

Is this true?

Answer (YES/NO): NO